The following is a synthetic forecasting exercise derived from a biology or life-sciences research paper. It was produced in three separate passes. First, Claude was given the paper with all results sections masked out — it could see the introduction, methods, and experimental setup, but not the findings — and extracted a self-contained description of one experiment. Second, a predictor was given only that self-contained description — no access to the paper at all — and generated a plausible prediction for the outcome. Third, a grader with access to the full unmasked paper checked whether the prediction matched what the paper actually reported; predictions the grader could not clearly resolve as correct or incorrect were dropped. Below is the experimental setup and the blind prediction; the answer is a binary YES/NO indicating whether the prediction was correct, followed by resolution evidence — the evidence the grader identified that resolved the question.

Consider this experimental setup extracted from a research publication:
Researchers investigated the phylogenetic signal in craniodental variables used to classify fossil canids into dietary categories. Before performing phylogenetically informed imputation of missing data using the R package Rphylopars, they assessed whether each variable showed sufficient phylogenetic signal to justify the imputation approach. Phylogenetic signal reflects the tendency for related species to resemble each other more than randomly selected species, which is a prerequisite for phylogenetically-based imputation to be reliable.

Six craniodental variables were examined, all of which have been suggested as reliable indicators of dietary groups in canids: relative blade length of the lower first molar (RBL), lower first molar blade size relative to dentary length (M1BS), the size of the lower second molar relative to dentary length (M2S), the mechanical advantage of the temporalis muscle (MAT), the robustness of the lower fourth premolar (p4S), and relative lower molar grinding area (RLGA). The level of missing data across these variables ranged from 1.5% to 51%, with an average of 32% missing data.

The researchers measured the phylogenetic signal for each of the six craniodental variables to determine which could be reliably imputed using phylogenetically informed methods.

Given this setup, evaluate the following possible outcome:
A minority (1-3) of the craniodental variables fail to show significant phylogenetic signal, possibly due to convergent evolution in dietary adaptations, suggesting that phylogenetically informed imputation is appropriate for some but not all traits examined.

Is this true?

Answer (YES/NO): YES